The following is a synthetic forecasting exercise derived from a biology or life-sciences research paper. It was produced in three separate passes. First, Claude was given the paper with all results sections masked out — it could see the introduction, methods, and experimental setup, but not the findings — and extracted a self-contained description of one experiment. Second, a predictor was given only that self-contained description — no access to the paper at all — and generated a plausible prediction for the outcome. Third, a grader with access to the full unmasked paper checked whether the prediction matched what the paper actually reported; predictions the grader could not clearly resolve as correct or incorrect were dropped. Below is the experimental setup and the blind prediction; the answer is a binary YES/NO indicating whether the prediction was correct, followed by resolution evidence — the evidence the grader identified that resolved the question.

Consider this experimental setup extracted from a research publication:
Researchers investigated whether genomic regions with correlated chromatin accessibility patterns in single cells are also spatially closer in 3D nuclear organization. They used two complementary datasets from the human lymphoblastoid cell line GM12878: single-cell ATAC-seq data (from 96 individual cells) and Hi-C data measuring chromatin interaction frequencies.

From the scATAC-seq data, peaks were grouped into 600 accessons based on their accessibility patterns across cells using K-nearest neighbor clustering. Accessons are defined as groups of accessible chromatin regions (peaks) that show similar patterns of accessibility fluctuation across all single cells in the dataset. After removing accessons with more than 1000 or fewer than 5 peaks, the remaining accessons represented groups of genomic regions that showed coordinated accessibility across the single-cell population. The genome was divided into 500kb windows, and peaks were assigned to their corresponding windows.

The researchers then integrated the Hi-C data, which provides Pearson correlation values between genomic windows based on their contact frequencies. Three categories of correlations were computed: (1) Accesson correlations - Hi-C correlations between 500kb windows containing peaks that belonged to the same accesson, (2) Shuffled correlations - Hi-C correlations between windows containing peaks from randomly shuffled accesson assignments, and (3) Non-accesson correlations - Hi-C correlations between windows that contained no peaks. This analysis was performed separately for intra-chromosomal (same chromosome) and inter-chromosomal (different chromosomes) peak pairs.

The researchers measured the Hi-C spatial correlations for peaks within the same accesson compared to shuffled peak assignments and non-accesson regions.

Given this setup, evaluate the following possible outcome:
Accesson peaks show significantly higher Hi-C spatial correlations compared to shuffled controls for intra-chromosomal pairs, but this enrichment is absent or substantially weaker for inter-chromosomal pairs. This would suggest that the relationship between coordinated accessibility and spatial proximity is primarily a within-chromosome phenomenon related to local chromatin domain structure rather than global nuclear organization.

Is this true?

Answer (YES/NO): NO